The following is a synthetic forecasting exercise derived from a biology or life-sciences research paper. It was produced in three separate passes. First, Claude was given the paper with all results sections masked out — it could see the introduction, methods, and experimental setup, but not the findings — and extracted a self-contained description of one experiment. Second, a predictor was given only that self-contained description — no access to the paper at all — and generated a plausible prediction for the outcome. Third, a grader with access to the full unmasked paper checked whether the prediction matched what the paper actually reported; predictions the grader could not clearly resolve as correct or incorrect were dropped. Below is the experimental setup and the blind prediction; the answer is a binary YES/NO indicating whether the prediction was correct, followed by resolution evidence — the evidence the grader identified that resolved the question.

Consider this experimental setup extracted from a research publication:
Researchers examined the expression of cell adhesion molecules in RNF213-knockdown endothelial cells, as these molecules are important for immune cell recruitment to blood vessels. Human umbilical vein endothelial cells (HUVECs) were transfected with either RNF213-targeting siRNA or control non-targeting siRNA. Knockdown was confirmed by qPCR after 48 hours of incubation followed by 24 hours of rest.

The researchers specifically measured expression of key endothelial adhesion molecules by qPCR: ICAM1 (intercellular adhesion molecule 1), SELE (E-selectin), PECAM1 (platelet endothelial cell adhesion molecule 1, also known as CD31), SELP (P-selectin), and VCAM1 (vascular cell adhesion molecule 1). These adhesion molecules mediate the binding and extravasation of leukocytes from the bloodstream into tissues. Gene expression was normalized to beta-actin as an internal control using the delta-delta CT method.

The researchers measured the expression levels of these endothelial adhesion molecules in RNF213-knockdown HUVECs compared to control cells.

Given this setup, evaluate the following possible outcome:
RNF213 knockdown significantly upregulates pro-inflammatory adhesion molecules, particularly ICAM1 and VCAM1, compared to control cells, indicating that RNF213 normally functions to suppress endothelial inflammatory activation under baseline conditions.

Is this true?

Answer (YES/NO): NO